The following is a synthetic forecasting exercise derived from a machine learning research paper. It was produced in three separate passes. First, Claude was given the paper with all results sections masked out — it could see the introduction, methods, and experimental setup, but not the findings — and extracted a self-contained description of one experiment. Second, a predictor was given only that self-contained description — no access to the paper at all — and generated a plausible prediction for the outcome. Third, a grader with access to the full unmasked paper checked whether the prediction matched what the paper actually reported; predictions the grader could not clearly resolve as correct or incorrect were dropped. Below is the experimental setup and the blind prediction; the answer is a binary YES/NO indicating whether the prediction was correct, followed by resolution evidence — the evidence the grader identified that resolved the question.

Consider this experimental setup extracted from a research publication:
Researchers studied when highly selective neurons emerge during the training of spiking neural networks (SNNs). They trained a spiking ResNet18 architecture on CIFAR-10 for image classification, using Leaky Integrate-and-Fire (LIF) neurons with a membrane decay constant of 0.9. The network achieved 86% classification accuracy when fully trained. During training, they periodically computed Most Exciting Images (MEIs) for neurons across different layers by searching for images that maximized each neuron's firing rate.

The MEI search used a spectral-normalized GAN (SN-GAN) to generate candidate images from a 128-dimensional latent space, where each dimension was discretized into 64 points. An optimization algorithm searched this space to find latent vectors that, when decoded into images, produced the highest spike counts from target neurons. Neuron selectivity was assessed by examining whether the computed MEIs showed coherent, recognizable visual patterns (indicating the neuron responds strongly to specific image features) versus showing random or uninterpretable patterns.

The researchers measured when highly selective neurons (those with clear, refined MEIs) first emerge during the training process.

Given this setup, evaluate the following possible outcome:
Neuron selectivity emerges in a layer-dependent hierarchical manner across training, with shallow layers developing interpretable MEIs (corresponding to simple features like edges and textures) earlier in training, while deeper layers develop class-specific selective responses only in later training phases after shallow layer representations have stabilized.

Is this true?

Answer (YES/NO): NO